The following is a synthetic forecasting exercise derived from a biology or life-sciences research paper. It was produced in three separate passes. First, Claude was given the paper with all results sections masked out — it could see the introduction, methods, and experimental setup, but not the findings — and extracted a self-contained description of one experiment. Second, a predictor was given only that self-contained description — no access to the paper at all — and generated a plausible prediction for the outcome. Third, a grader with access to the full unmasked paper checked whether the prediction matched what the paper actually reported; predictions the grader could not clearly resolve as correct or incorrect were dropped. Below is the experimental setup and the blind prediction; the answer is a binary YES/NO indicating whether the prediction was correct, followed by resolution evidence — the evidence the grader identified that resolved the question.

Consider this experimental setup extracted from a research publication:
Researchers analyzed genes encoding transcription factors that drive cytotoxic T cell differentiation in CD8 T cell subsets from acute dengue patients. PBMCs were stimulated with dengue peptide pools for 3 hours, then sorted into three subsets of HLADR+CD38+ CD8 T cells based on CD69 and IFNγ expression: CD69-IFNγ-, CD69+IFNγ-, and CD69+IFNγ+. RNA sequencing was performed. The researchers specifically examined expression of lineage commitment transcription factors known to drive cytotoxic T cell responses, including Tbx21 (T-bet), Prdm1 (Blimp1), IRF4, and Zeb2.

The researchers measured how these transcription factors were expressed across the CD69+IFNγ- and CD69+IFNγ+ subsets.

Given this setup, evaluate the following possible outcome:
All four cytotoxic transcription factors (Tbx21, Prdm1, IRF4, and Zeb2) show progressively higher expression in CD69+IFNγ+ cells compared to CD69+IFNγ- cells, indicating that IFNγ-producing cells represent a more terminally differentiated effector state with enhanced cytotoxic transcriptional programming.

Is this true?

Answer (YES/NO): YES